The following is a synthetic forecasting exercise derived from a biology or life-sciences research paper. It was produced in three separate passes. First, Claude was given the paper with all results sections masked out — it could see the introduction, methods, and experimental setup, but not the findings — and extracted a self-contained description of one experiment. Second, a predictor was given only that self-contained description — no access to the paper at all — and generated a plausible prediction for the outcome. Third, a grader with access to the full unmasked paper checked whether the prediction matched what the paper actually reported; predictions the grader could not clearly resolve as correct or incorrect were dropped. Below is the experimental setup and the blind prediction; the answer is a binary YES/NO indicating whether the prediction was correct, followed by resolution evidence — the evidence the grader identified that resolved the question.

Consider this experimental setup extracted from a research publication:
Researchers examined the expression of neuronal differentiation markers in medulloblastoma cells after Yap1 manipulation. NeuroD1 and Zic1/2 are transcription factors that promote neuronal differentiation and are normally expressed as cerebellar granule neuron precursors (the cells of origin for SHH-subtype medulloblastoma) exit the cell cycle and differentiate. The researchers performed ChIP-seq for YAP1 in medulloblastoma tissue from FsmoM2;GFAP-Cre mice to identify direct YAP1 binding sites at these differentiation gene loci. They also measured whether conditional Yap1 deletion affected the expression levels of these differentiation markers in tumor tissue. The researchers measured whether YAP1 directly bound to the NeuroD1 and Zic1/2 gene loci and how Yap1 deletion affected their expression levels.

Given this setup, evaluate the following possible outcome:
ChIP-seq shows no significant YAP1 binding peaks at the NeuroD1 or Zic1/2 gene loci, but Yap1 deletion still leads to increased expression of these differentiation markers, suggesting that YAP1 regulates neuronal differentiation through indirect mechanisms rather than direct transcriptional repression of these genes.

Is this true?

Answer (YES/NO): NO